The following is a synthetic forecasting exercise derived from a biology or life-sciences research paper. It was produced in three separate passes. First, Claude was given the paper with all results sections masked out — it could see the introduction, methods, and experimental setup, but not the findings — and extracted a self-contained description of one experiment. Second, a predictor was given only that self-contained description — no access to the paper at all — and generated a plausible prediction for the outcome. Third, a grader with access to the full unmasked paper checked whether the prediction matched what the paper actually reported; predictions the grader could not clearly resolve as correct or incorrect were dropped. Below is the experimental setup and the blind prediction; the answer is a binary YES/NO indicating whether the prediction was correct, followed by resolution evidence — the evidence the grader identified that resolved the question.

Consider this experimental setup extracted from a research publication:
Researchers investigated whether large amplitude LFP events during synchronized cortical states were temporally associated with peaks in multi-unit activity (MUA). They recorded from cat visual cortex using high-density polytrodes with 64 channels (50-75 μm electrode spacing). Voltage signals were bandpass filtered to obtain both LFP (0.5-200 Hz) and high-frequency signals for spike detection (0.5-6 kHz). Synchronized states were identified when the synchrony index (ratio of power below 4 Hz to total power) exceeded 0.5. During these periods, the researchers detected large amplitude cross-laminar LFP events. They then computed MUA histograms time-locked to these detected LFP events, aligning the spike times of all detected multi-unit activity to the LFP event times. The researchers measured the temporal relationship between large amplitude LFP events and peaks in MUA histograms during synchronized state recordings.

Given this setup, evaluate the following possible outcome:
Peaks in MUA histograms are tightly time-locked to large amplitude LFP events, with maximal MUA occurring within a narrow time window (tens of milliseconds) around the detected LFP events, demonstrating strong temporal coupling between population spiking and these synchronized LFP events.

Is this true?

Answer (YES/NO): YES